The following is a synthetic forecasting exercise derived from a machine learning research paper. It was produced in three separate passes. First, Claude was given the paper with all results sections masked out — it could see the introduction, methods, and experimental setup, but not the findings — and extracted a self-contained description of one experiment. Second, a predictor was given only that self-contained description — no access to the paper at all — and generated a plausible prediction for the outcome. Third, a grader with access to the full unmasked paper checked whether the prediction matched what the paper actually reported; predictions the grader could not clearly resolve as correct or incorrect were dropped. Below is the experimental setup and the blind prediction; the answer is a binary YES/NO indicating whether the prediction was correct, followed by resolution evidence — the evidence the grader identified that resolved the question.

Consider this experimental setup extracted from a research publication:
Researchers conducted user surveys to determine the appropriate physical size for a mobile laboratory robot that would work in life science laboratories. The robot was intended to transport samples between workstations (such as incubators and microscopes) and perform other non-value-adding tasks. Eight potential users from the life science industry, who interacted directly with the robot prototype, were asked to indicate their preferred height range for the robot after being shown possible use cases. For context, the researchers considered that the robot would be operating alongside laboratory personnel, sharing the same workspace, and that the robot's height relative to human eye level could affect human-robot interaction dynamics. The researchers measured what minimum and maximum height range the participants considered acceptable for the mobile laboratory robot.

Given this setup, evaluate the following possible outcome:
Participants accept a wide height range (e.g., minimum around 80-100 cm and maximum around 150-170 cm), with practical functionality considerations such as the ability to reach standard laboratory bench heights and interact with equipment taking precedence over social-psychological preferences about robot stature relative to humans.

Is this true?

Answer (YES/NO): YES